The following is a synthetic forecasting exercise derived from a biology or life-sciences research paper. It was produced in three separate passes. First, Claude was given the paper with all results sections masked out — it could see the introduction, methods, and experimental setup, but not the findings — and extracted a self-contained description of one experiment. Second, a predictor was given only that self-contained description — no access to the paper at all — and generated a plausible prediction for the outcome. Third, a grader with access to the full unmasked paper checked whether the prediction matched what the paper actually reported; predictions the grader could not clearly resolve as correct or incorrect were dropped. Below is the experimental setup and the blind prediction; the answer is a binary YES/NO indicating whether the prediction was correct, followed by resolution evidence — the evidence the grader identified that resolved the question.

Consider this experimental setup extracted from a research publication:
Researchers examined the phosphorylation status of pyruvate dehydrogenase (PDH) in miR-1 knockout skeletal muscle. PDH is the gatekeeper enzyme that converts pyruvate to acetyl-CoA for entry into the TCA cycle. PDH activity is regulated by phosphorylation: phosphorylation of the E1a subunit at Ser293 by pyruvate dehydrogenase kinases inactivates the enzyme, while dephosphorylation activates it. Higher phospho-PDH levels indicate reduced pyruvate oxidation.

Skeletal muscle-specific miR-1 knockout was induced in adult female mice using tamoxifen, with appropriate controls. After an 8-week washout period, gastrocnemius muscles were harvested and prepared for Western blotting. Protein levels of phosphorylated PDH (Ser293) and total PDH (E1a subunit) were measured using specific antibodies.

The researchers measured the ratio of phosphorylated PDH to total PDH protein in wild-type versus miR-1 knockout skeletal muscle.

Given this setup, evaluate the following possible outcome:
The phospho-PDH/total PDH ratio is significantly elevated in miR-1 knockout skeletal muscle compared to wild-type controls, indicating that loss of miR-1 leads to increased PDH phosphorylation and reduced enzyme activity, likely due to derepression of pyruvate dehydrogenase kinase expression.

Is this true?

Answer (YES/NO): YES